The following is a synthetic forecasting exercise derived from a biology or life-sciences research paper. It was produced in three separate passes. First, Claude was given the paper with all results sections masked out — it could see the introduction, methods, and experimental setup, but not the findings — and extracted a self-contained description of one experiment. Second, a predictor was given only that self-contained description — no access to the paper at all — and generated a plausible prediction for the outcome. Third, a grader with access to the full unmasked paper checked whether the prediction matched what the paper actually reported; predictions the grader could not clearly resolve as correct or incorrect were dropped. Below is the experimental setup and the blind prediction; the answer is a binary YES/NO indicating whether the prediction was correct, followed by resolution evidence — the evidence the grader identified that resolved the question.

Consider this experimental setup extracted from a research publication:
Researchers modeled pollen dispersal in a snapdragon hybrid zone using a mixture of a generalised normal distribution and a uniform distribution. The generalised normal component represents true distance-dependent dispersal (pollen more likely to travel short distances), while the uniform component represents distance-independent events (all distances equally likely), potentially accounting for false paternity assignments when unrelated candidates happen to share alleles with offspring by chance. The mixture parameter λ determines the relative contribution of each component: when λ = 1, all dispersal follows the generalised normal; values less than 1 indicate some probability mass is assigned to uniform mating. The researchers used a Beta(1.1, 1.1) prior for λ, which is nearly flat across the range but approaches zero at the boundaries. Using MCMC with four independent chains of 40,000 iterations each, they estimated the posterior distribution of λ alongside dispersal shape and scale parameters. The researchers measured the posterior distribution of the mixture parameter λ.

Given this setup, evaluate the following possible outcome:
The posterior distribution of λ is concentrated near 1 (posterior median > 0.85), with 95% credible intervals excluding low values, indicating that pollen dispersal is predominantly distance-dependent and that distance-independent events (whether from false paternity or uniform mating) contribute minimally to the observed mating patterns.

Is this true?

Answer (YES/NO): YES